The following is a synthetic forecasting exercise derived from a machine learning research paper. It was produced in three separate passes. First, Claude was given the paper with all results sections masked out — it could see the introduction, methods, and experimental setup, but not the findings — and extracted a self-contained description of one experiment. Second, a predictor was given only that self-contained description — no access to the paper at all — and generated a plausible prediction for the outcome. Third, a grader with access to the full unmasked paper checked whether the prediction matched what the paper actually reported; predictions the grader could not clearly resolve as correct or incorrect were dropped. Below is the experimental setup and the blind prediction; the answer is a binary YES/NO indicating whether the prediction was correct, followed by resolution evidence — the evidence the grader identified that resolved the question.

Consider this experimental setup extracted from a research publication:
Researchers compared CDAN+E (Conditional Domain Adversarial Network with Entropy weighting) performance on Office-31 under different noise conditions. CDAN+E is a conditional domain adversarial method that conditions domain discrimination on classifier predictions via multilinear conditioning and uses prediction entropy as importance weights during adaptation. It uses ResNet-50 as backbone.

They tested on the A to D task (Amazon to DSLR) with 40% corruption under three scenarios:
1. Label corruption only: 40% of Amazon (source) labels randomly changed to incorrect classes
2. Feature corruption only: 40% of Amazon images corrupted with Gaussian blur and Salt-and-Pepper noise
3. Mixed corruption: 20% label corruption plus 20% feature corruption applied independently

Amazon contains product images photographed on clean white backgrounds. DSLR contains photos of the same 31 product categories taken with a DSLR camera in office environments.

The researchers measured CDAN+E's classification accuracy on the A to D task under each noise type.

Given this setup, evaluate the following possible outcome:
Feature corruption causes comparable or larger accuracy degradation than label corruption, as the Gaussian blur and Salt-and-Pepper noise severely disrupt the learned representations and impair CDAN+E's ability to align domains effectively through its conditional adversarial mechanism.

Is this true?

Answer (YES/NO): NO